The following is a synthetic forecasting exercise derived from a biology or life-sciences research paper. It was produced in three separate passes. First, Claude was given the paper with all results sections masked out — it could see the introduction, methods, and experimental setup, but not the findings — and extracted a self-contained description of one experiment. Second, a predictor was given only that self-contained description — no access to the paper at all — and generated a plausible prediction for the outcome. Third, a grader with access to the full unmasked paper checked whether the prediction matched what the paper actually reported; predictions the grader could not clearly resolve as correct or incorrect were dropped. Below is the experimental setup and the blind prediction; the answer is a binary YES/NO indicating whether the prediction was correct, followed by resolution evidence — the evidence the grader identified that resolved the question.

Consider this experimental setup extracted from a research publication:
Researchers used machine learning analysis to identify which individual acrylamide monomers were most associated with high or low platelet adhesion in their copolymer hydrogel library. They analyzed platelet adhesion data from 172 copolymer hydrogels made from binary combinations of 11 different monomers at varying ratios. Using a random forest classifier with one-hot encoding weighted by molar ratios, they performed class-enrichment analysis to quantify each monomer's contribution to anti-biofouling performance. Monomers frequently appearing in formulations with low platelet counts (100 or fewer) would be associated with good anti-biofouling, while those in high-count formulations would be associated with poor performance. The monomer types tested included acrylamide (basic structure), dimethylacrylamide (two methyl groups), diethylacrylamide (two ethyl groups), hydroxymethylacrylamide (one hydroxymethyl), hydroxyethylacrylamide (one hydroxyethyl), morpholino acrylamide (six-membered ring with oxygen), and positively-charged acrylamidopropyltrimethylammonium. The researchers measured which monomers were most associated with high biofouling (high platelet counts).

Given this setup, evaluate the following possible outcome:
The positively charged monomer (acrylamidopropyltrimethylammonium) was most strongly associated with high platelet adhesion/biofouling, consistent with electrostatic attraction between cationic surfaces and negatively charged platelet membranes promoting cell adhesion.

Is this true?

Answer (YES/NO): NO